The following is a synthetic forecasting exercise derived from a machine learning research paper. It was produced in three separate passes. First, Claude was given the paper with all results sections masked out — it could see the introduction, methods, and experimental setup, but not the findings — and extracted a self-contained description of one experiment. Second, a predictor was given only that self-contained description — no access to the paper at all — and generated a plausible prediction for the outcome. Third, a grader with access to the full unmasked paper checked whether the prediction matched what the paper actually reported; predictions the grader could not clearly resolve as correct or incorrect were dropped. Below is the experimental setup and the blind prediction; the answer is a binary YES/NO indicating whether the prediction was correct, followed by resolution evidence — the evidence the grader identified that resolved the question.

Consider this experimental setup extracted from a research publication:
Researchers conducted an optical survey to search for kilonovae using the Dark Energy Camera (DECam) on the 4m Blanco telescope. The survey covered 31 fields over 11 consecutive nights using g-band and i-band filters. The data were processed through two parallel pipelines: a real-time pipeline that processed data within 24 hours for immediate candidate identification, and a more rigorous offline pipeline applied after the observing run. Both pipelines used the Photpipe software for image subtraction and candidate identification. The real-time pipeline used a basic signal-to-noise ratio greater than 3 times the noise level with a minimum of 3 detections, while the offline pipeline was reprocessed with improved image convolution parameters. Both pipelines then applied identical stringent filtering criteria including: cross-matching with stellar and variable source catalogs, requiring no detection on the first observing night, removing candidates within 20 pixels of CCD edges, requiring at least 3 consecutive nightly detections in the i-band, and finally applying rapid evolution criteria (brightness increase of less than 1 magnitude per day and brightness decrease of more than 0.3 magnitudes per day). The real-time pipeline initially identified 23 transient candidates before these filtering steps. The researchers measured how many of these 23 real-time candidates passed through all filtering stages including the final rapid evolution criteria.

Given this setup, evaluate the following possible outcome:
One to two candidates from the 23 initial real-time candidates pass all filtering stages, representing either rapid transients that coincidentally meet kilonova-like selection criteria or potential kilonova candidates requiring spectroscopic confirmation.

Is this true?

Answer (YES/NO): NO